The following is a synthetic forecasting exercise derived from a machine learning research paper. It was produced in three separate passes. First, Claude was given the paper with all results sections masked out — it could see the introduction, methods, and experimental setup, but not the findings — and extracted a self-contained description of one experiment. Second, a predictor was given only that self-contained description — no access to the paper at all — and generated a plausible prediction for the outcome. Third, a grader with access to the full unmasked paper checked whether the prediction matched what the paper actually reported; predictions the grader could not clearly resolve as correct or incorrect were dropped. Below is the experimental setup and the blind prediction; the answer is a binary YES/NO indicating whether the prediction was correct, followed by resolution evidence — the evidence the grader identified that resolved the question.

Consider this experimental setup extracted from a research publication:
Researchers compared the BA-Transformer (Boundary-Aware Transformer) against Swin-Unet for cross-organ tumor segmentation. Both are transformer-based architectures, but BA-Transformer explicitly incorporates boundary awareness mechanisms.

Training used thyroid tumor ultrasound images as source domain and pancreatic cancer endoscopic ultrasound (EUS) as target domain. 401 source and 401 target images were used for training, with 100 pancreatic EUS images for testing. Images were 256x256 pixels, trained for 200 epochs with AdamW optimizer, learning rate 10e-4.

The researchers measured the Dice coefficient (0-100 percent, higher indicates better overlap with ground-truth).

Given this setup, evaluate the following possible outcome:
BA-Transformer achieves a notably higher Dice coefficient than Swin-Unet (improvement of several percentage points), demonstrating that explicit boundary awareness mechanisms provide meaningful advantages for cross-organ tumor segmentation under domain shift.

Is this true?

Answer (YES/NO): NO